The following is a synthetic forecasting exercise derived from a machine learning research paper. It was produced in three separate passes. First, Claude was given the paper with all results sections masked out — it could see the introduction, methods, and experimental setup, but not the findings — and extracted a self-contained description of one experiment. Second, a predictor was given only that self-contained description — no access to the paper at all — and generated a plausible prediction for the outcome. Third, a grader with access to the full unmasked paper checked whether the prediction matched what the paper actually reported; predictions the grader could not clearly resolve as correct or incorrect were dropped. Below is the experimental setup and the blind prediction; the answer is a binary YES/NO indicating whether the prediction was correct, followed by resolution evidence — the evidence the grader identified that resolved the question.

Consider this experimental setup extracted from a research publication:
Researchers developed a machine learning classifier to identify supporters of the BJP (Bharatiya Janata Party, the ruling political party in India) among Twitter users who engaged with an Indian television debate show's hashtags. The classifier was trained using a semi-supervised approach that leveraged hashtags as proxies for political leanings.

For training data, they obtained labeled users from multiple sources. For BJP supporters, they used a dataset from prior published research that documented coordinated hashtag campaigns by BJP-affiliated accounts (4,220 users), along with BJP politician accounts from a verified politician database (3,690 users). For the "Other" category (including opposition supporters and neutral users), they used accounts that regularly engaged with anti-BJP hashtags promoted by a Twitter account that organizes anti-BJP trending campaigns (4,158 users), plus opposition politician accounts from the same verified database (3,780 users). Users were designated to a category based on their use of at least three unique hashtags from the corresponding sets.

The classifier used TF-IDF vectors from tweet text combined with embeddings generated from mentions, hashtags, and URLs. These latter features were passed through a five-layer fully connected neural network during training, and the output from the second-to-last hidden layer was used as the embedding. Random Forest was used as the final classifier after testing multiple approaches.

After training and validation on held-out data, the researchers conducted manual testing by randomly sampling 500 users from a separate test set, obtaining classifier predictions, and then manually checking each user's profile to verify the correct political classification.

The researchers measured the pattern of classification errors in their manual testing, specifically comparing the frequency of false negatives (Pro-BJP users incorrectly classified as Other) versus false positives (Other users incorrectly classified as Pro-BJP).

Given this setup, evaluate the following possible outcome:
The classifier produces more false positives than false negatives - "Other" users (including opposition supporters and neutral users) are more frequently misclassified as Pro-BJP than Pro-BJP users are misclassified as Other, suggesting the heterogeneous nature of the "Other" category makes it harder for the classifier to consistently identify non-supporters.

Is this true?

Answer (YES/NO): NO